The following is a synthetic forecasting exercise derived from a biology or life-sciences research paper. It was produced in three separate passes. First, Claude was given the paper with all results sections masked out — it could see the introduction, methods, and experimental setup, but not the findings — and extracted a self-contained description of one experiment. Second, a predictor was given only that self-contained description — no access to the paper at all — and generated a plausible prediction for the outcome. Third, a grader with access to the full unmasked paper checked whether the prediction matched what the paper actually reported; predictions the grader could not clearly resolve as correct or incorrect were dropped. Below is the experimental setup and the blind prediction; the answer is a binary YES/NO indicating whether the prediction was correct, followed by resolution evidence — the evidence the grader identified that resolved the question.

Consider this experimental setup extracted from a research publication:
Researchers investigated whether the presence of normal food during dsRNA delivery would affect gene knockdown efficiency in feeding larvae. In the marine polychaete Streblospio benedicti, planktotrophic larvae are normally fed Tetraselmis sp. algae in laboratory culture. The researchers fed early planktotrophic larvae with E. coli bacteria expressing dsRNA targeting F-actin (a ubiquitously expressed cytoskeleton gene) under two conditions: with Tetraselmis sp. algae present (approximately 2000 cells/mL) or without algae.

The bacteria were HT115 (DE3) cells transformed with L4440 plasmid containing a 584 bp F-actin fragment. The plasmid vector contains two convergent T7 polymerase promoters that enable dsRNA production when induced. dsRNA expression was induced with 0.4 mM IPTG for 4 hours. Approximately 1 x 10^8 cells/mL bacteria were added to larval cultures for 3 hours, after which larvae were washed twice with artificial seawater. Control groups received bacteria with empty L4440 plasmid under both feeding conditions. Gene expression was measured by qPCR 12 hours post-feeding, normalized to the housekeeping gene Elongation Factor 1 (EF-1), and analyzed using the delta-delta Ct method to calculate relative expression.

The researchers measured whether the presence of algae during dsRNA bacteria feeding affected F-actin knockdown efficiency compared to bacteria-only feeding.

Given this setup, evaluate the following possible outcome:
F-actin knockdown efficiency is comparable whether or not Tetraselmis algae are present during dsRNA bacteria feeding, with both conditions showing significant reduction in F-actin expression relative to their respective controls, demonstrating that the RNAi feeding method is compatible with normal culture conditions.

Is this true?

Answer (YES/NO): NO